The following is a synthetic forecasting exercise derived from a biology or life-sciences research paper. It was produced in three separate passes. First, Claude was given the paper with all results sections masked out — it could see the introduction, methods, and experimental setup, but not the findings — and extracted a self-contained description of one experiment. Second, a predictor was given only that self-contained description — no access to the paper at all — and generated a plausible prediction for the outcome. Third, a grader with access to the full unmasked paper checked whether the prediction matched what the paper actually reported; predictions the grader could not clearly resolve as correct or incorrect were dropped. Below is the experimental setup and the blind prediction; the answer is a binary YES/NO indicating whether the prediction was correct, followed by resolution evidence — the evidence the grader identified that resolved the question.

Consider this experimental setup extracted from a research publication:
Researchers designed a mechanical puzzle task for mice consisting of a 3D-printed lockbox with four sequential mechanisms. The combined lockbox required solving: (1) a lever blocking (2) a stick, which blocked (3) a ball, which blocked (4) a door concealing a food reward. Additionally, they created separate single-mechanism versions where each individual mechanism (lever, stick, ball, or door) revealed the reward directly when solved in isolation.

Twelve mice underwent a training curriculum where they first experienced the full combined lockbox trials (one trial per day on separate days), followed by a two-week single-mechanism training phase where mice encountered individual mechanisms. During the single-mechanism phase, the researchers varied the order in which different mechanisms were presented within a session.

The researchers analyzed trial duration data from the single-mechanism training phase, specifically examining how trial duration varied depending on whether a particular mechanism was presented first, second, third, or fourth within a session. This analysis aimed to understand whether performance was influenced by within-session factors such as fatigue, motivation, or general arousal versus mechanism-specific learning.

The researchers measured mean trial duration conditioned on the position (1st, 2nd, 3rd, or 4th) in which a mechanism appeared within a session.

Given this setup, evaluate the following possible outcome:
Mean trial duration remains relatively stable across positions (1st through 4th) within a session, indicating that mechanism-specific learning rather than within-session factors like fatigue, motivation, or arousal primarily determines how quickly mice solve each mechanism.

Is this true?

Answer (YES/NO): NO